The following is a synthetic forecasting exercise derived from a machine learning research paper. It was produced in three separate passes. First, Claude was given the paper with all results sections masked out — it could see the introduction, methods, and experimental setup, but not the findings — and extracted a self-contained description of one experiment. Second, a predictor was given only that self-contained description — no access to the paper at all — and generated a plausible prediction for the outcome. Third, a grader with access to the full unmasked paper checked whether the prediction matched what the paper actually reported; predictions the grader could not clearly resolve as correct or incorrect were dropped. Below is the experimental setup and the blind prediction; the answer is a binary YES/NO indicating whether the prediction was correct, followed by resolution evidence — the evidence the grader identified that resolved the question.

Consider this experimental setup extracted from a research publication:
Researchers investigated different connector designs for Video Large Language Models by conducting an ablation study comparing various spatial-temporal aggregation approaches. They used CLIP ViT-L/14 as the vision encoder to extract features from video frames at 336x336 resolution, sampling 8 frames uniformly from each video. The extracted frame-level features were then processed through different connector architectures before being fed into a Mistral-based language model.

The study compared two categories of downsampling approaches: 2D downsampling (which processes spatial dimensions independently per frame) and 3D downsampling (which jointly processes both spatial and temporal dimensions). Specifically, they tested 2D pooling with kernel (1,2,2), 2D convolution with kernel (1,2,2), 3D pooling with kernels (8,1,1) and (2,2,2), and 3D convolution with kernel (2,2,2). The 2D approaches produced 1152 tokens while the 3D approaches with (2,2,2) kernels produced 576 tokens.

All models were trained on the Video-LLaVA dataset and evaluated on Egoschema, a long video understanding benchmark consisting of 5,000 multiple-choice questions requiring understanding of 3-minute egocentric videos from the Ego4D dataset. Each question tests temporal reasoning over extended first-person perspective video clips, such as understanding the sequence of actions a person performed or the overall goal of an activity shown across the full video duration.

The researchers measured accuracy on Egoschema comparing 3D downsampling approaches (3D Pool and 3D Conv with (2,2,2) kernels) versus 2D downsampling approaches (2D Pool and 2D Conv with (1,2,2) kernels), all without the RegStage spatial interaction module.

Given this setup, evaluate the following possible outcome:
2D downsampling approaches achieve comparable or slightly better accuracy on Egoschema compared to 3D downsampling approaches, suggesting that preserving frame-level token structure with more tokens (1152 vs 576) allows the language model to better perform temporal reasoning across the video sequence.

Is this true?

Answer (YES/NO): NO